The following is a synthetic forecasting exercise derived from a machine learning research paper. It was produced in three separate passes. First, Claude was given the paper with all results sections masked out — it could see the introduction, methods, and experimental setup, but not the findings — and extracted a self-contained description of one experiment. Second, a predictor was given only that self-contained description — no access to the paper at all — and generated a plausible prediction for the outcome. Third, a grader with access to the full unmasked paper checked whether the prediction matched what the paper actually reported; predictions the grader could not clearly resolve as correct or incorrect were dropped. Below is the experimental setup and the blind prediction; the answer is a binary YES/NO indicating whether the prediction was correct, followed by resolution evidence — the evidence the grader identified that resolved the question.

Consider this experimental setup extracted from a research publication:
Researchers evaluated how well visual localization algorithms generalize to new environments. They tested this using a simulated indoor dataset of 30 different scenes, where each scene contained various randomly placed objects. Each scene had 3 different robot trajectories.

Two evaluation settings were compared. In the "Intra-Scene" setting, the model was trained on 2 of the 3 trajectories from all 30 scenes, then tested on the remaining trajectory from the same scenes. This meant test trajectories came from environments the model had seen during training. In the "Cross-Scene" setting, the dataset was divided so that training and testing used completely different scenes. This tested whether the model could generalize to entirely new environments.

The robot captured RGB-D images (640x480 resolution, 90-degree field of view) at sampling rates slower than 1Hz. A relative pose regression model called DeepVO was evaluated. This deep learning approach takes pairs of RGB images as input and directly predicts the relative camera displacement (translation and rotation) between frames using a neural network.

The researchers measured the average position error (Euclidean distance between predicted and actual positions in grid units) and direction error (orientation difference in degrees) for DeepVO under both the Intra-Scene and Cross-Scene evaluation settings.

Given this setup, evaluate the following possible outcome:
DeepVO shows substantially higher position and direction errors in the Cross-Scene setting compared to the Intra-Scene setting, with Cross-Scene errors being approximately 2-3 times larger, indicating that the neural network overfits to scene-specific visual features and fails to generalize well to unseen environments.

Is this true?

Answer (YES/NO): NO